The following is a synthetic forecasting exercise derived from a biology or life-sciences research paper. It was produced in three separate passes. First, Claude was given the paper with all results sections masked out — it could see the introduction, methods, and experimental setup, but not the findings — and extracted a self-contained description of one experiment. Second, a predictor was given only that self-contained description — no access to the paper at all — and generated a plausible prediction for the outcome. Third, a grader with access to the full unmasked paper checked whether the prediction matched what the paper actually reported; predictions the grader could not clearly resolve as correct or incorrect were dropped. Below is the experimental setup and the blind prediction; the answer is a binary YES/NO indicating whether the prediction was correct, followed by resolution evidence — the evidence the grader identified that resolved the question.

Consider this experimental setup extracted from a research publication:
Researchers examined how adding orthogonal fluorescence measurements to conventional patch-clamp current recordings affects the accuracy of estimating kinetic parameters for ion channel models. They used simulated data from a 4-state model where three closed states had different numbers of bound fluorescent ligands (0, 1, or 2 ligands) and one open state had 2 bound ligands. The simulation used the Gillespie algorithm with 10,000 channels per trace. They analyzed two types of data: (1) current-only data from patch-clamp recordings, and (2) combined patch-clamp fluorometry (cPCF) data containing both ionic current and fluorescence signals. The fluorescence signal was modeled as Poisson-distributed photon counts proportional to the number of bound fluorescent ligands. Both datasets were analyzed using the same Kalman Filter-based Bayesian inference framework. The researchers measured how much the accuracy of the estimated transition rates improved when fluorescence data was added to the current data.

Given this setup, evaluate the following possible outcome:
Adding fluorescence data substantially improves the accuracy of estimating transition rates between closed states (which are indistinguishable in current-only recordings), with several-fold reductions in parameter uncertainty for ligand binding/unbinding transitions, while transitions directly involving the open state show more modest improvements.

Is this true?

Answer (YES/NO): NO